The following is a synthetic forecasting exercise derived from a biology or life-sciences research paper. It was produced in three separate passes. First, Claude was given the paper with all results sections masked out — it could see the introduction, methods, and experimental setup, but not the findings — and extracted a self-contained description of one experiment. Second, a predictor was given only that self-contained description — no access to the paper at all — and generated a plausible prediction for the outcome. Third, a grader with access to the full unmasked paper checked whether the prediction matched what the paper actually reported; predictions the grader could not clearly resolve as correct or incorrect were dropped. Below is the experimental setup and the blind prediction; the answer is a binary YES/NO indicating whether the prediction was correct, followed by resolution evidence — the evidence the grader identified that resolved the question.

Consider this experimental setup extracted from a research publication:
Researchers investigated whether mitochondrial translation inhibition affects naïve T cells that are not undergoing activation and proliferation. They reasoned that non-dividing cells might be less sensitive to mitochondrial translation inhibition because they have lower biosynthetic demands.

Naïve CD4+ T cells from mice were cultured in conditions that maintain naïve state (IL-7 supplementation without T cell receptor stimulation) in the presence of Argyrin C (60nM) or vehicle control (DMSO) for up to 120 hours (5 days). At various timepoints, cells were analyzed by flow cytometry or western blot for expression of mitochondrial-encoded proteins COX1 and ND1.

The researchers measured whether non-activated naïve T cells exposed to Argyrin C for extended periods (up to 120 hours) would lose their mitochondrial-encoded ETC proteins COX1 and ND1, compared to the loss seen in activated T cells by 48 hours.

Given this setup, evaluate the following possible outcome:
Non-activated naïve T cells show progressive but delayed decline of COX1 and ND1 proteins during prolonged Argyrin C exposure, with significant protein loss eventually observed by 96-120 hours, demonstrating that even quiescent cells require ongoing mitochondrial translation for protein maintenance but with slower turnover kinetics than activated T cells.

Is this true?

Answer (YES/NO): NO